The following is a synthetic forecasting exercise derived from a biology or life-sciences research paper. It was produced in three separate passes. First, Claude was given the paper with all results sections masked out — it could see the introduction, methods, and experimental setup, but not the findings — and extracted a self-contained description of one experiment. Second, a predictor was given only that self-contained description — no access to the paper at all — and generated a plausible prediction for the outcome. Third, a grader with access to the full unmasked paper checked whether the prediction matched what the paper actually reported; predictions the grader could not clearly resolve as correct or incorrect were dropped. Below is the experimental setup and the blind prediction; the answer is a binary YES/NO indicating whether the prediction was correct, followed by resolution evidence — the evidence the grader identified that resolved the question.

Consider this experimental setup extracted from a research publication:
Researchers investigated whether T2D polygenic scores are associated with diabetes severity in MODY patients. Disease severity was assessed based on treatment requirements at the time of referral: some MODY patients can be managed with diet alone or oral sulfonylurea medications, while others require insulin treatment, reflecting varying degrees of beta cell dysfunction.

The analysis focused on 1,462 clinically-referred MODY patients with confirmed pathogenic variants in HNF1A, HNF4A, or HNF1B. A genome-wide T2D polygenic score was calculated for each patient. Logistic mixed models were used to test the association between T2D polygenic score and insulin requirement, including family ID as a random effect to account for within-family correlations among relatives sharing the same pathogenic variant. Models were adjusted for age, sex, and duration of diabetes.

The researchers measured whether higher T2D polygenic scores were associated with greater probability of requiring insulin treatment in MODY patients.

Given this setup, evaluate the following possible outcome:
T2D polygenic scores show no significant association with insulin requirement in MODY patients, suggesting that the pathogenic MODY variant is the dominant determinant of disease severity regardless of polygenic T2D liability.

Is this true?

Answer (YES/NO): NO